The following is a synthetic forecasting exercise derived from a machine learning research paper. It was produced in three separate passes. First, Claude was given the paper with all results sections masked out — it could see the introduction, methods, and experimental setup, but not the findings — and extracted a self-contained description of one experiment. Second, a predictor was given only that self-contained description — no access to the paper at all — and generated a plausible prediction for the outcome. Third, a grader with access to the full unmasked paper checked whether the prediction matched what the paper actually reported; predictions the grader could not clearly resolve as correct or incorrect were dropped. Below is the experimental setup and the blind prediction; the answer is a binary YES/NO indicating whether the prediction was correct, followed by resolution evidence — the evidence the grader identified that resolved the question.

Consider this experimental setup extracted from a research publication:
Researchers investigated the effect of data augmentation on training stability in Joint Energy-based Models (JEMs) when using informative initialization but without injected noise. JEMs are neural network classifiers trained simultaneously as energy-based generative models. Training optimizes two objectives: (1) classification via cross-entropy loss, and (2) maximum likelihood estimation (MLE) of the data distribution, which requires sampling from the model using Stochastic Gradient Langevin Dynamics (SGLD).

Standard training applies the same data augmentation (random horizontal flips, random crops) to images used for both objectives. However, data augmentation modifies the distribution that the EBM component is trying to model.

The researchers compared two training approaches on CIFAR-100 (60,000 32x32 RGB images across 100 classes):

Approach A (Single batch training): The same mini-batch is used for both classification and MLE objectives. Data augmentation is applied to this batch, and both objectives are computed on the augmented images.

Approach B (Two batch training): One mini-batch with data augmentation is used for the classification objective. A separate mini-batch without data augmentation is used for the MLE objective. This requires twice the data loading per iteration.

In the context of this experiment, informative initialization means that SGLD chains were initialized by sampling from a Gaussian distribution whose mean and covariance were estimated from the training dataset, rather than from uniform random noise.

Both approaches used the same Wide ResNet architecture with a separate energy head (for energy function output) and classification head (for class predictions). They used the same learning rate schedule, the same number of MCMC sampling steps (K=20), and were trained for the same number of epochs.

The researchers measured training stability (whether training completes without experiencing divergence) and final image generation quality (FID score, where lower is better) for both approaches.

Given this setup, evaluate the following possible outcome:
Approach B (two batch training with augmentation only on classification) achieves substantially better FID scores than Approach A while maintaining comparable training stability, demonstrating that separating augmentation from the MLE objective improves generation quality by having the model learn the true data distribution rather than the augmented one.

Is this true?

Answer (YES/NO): NO